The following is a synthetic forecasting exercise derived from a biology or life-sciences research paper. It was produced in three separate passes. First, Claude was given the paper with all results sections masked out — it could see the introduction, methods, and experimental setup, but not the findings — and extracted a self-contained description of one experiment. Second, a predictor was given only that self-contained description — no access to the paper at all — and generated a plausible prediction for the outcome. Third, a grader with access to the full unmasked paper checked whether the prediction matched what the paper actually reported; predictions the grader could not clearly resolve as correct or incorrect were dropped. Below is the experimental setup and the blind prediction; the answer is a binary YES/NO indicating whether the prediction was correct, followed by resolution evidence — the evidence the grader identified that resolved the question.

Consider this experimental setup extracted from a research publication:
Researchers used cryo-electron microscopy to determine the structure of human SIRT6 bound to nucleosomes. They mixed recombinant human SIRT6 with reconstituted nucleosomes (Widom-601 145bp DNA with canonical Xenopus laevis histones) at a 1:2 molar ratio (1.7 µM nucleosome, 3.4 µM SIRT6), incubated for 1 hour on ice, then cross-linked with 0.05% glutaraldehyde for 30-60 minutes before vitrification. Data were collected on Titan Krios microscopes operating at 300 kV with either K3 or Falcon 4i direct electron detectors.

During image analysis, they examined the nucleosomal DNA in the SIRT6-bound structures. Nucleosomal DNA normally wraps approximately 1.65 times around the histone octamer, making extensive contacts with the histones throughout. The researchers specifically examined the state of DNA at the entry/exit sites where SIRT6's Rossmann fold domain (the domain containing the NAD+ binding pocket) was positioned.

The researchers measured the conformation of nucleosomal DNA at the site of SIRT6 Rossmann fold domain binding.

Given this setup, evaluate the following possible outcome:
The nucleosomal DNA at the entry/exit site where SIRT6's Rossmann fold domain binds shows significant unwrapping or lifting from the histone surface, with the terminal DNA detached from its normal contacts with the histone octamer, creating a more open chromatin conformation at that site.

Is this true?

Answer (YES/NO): YES